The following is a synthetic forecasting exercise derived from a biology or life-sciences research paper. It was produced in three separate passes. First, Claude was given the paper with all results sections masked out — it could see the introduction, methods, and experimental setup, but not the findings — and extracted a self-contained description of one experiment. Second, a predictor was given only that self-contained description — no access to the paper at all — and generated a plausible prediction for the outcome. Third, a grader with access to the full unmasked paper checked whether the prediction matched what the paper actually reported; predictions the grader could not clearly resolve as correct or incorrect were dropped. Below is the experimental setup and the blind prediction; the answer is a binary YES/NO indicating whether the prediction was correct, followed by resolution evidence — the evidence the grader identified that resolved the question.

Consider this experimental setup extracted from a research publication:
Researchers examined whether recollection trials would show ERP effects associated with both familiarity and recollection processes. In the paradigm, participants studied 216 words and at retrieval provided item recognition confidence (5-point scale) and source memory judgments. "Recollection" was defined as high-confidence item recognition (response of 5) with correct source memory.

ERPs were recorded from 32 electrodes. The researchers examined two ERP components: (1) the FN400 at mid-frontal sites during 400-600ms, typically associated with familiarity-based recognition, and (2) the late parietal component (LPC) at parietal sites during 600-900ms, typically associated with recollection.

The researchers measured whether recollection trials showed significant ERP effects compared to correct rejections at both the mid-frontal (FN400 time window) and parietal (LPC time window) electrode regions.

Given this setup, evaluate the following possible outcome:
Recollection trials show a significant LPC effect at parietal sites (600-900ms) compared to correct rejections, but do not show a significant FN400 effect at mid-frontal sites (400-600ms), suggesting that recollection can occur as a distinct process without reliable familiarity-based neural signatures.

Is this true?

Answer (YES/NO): NO